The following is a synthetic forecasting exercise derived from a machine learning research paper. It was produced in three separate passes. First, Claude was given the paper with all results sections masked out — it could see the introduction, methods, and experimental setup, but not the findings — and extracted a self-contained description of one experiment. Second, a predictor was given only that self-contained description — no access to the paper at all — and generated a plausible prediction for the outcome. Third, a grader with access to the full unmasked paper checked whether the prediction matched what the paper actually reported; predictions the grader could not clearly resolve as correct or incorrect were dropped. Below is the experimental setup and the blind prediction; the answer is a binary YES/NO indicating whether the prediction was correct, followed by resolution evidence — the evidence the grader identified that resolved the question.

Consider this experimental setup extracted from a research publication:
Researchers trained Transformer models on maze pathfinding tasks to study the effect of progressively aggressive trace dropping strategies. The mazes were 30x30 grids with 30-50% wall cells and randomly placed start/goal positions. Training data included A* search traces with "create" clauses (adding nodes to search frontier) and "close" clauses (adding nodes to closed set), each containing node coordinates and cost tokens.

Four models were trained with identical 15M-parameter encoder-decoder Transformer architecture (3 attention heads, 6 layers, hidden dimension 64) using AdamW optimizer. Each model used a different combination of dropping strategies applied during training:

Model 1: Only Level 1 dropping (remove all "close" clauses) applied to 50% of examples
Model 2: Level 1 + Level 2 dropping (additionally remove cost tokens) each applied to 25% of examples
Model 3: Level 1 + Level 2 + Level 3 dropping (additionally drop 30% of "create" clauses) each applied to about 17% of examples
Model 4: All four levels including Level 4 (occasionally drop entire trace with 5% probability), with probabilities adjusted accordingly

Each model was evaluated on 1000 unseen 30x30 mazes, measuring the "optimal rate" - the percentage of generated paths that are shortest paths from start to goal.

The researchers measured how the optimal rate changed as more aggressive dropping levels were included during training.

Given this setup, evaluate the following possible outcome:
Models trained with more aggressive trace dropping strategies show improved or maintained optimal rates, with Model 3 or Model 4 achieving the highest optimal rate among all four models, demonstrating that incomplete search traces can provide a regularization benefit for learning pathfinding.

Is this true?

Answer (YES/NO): NO